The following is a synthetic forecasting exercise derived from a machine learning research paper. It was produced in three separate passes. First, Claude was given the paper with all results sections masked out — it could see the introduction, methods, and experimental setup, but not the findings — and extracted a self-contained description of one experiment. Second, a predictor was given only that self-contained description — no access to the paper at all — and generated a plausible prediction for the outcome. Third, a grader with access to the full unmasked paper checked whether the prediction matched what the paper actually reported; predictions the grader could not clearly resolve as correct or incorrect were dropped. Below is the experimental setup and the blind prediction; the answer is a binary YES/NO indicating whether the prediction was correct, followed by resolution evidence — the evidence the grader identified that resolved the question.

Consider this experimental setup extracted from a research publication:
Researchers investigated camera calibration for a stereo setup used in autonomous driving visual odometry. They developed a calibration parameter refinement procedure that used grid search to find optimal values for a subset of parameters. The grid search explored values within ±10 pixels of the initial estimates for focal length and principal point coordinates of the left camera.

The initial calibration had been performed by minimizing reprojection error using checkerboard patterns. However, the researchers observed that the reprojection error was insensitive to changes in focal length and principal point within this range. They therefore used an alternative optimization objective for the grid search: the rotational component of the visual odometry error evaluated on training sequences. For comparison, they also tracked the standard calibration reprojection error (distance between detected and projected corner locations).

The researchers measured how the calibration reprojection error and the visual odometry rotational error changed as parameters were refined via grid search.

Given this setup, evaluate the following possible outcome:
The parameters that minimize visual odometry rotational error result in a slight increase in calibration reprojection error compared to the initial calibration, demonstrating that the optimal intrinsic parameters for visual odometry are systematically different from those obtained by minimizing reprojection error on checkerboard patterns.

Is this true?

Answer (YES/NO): YES